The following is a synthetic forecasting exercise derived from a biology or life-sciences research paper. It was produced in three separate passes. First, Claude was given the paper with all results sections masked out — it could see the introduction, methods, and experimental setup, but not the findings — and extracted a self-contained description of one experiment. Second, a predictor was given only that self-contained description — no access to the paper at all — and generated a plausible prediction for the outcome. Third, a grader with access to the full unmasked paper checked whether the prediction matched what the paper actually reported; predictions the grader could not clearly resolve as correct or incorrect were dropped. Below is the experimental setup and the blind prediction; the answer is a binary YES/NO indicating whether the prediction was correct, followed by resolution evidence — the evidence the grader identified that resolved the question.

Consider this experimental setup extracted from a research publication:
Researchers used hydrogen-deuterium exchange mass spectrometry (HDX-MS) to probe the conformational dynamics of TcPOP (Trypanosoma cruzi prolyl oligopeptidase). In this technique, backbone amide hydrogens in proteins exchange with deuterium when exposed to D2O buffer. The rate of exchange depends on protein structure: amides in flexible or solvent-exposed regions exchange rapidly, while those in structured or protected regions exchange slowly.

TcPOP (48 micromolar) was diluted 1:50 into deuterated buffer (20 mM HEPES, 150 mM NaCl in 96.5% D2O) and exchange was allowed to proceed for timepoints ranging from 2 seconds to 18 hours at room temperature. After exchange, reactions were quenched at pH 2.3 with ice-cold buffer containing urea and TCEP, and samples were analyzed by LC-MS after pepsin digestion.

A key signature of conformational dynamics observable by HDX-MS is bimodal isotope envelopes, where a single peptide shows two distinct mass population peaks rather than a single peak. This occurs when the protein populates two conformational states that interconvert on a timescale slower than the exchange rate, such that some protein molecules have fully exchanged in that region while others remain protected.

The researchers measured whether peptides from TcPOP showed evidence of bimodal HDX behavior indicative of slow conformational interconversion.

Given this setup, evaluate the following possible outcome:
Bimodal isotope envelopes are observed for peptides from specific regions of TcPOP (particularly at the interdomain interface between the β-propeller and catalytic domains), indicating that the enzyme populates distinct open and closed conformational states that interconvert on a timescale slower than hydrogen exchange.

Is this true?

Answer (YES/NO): YES